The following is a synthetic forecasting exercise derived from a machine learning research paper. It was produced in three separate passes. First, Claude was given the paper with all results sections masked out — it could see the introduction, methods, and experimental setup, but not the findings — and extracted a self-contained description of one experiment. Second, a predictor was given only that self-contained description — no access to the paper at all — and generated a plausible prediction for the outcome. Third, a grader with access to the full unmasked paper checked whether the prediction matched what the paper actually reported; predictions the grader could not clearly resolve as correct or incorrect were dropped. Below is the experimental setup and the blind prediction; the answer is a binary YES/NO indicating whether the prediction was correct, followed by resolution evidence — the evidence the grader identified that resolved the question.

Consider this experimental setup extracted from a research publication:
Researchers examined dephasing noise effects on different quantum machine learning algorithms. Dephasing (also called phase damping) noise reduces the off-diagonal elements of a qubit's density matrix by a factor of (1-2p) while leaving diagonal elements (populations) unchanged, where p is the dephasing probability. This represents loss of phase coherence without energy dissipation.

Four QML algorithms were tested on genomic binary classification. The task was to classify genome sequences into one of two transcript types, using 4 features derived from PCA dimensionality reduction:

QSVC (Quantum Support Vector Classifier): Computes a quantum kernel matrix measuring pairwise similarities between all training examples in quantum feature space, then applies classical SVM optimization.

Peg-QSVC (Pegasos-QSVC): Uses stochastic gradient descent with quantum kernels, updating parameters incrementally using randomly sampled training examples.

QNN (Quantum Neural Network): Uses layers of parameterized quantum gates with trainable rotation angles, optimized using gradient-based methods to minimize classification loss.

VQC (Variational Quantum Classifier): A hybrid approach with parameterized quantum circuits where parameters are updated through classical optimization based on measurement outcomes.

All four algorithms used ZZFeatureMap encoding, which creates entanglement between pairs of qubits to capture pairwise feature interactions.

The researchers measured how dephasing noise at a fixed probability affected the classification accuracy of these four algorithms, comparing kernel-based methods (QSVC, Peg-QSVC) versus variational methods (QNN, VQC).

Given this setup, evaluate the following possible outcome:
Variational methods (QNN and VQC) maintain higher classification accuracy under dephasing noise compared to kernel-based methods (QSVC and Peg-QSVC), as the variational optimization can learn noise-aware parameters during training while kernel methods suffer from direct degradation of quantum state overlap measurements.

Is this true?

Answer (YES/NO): NO